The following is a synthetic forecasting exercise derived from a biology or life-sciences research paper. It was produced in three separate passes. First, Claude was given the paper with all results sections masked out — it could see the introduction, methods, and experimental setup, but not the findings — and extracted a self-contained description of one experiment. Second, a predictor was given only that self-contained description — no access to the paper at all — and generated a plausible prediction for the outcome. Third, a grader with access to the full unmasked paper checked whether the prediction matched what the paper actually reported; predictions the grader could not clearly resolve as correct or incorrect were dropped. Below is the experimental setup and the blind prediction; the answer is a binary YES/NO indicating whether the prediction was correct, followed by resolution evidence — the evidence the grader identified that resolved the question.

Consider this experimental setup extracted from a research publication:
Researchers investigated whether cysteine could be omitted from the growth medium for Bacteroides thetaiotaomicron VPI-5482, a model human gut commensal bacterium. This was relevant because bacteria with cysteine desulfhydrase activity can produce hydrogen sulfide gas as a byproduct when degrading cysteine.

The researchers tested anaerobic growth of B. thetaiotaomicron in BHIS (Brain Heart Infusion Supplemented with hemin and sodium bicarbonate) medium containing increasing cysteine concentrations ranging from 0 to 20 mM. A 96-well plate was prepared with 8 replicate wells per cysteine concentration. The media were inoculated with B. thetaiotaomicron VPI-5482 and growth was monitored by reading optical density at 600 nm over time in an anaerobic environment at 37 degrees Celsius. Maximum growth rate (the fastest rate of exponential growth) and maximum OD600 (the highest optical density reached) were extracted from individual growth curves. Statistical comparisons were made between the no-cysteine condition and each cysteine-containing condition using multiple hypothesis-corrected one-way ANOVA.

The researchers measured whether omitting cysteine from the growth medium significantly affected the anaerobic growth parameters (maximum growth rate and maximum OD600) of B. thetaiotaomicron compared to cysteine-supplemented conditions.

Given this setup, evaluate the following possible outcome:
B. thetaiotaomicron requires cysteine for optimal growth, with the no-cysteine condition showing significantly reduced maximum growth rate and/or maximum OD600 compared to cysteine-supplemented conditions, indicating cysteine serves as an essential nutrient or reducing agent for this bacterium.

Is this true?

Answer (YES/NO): NO